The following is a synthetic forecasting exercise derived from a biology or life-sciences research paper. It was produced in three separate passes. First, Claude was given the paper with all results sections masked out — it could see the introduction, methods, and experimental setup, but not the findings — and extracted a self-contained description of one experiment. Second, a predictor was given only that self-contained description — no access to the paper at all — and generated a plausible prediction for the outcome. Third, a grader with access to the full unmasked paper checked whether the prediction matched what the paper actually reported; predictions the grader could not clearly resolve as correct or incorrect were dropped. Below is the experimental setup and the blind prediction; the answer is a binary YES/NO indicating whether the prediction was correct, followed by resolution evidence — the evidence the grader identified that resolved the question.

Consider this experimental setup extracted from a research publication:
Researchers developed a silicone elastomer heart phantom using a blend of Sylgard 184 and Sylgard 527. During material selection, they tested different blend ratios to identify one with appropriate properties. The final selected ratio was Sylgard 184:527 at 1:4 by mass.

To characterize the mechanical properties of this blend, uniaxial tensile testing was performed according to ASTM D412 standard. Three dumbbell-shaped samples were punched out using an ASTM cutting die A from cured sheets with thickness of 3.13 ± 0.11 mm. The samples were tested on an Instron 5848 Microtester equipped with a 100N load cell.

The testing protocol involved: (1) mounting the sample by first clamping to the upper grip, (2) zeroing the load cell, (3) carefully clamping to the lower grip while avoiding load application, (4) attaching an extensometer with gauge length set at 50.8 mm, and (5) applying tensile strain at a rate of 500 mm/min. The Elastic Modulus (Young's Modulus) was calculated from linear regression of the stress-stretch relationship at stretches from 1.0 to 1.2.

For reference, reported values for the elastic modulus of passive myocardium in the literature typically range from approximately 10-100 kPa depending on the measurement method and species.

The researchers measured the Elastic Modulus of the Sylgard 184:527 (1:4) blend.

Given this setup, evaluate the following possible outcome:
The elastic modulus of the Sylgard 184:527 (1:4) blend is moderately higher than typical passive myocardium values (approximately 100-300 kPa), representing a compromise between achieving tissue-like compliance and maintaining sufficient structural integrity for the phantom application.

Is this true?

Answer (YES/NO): YES